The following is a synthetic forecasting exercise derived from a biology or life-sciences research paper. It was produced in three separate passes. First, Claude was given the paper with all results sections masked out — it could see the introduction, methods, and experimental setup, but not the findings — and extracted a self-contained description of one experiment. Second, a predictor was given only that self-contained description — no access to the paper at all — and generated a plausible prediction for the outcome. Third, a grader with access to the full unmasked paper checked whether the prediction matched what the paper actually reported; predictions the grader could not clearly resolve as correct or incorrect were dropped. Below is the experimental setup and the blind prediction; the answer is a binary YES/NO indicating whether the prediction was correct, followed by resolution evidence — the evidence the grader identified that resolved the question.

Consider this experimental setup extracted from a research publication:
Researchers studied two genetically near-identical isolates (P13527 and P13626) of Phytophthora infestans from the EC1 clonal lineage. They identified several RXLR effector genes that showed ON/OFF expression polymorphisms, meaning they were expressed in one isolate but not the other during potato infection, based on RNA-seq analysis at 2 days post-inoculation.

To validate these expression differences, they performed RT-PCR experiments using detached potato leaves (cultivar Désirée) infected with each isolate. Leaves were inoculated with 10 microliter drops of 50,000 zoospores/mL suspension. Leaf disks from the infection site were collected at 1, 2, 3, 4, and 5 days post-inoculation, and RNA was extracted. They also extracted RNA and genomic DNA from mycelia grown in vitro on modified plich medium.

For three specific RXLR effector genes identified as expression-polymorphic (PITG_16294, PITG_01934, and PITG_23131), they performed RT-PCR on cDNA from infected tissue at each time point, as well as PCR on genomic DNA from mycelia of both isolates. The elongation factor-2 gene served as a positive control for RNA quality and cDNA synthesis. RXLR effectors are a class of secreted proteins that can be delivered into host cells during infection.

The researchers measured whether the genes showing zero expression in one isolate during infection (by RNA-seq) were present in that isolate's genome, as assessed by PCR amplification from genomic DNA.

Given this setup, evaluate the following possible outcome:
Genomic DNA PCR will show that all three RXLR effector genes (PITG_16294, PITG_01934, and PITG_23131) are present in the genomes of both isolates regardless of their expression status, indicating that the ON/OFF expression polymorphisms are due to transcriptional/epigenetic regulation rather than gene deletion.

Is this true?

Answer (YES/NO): YES